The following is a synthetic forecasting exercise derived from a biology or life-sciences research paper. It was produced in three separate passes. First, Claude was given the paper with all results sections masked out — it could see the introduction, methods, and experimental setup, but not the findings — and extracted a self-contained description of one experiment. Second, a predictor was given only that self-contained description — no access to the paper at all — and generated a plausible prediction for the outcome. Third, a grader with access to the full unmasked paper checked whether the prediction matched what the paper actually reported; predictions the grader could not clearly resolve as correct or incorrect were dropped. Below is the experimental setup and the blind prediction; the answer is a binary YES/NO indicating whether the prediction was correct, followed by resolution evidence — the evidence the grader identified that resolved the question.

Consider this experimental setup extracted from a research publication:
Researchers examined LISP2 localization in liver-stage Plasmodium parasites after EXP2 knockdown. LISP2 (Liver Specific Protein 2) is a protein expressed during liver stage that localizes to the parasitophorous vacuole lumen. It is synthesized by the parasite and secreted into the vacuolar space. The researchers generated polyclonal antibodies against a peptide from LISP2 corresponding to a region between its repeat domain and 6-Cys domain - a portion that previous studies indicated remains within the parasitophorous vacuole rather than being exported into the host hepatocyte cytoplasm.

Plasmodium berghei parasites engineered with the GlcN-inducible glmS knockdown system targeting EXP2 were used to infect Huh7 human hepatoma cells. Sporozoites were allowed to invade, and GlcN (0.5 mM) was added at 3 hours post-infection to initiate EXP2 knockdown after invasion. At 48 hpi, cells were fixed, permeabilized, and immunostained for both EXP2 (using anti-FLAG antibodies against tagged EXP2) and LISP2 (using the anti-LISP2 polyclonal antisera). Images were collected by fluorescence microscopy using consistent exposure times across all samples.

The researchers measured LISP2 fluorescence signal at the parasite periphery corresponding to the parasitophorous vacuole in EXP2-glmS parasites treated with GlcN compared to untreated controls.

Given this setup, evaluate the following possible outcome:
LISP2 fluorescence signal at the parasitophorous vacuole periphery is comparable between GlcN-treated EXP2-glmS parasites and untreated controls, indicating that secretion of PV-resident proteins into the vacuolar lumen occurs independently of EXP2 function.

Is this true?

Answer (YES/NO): NO